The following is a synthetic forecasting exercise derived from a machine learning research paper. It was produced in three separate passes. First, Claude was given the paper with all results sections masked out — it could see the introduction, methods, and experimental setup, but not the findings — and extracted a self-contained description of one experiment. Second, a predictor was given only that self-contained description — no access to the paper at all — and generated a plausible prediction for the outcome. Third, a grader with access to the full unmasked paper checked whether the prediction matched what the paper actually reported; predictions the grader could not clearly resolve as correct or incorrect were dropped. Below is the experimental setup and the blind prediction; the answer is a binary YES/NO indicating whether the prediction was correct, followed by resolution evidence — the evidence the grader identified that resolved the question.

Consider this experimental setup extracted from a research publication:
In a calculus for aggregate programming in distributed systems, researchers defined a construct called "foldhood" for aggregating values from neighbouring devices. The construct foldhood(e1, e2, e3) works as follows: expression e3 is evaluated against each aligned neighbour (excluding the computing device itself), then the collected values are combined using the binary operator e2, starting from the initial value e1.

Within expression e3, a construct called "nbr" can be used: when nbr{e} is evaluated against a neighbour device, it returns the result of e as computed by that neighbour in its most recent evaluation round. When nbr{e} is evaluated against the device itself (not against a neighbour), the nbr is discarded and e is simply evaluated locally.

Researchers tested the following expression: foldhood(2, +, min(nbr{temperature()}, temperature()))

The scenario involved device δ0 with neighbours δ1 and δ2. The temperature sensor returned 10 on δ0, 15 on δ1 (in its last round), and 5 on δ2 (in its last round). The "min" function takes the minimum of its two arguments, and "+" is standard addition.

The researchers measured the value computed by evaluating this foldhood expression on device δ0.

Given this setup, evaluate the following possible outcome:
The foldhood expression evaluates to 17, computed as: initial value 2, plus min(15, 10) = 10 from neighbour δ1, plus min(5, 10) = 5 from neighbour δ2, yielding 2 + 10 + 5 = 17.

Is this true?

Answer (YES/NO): YES